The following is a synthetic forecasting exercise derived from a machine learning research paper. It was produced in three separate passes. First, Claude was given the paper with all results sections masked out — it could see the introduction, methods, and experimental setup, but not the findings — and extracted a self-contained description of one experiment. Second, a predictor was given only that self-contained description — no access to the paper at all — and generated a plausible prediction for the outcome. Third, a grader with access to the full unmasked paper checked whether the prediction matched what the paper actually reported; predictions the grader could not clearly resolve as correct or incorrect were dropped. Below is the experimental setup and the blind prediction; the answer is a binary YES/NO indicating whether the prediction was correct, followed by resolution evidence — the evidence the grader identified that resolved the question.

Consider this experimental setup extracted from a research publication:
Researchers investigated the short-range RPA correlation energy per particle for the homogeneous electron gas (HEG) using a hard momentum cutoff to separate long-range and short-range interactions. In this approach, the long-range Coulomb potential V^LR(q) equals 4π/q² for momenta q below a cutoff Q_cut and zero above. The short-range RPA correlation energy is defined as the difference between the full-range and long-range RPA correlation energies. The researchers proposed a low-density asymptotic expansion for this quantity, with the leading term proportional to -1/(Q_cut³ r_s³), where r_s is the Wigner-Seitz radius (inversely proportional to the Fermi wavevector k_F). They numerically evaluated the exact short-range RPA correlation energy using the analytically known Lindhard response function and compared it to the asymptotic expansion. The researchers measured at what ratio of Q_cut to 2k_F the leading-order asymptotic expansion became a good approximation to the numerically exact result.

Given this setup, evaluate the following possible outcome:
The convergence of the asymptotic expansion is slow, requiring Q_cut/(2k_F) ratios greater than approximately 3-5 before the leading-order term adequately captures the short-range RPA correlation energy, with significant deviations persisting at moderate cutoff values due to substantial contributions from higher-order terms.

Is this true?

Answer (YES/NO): NO